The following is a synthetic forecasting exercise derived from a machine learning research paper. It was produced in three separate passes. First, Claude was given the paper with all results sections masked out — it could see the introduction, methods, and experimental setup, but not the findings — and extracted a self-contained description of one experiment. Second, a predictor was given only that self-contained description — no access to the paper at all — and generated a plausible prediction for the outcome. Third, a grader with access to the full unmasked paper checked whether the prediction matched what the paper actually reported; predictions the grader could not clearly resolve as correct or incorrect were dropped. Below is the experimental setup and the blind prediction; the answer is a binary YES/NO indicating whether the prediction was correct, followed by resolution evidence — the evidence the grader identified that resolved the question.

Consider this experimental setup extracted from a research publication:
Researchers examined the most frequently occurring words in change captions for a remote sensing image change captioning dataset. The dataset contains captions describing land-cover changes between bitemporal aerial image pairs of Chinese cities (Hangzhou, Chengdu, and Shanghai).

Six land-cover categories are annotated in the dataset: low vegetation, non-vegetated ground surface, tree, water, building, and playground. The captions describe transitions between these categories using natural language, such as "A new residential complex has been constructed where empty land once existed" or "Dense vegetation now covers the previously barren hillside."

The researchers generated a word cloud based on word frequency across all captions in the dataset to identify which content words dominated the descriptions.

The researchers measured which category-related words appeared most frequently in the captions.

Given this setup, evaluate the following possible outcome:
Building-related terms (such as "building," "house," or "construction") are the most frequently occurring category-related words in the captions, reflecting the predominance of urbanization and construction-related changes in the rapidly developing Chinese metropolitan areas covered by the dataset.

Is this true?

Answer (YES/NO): YES